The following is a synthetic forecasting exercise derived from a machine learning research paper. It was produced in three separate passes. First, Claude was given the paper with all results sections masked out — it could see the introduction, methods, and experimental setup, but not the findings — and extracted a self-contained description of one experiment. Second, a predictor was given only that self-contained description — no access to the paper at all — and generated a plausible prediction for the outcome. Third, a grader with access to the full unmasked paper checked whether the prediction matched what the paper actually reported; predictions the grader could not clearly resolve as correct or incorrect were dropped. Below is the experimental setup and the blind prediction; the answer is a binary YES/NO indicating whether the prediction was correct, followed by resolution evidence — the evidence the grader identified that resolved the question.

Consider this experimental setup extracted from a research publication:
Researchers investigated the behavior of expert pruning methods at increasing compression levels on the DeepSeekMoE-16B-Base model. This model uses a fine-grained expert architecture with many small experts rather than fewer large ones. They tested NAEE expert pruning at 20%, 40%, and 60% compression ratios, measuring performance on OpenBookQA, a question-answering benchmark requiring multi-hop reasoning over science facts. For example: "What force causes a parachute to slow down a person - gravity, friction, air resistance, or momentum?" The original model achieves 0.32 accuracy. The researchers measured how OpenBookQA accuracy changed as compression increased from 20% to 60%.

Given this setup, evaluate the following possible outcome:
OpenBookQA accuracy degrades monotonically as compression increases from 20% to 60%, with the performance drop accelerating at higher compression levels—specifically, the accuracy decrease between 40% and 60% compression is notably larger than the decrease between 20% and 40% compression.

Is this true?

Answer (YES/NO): NO